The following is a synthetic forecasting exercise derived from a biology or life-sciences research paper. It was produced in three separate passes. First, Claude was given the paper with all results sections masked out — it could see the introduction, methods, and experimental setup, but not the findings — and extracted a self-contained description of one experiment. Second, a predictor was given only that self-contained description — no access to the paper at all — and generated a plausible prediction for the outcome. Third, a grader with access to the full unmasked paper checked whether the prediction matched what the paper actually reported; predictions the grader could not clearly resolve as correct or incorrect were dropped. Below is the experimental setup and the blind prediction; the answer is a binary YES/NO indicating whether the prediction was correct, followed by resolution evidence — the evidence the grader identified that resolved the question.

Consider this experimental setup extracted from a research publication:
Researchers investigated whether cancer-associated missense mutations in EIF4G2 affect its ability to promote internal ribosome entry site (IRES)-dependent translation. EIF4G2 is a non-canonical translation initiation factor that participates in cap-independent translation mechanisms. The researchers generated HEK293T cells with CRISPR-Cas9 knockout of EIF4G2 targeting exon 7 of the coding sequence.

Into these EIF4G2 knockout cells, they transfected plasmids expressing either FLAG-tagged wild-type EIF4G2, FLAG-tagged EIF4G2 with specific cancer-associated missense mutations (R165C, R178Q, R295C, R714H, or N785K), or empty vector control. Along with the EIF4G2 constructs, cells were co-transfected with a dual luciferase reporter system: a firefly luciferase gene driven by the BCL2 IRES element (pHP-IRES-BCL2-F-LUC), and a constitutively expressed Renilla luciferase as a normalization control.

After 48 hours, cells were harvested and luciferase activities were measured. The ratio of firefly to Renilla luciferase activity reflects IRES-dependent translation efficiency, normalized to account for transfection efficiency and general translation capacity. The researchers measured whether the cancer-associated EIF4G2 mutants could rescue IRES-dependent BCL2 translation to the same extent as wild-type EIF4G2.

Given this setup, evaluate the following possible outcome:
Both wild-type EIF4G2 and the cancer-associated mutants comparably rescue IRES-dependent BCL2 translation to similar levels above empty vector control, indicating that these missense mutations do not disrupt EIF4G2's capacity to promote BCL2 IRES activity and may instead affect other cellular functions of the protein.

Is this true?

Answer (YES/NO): NO